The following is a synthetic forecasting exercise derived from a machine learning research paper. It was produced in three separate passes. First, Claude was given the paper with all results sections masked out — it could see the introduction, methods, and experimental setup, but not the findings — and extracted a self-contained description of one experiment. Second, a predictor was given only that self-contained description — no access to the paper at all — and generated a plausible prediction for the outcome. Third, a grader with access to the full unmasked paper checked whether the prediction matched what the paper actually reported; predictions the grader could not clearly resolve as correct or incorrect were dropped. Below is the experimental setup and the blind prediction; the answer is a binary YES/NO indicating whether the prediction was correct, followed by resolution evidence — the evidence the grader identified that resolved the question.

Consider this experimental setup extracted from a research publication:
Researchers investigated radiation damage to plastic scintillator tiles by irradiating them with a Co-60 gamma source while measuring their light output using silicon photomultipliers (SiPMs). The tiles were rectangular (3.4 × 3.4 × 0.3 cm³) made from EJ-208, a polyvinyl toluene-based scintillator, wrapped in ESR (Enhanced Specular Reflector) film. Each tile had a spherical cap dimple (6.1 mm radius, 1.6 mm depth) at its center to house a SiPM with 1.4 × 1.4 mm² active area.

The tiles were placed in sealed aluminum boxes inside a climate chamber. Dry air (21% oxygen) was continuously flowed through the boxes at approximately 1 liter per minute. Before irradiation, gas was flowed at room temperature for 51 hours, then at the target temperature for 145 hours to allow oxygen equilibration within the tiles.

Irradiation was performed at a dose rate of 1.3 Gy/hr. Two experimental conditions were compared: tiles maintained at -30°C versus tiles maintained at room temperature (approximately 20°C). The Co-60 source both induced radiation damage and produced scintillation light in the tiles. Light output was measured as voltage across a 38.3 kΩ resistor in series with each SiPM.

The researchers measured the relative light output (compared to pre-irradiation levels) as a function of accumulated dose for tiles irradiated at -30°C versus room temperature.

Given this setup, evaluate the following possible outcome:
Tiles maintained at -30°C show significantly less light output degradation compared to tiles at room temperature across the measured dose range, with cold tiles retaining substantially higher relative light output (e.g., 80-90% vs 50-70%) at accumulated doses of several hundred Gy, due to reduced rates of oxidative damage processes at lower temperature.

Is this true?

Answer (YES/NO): NO